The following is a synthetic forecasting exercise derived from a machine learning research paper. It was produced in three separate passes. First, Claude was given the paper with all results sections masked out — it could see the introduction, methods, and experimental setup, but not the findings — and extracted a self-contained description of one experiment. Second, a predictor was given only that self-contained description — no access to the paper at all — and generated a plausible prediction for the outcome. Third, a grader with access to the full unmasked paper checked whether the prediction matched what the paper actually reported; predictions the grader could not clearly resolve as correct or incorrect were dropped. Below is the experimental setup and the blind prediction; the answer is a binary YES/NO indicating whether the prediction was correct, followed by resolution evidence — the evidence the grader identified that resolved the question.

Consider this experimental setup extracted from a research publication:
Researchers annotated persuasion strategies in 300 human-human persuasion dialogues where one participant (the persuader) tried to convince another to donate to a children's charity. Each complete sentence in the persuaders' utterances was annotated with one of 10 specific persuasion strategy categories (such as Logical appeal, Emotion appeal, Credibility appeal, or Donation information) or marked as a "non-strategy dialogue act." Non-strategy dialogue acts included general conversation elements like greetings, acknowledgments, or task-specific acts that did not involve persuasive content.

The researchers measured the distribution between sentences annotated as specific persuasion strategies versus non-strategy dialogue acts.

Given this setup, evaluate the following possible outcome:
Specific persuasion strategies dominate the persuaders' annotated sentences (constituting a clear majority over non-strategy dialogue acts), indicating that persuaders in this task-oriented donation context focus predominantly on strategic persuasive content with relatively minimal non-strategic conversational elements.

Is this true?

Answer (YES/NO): YES